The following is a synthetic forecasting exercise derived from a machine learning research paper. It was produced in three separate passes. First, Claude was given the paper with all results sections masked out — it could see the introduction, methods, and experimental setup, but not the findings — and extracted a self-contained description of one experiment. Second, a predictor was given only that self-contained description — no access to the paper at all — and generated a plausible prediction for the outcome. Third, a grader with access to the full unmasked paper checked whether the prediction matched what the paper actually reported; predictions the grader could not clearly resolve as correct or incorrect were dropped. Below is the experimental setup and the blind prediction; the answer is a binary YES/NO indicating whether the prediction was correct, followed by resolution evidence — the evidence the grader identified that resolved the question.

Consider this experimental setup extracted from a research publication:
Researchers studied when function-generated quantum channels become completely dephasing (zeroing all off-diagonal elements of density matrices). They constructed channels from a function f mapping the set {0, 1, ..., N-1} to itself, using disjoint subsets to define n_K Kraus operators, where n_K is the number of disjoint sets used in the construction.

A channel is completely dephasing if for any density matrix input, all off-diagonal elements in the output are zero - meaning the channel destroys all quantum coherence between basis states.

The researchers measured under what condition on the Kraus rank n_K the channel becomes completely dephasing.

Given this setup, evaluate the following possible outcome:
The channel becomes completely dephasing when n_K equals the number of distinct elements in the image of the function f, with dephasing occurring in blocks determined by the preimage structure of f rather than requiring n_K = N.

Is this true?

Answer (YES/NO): NO